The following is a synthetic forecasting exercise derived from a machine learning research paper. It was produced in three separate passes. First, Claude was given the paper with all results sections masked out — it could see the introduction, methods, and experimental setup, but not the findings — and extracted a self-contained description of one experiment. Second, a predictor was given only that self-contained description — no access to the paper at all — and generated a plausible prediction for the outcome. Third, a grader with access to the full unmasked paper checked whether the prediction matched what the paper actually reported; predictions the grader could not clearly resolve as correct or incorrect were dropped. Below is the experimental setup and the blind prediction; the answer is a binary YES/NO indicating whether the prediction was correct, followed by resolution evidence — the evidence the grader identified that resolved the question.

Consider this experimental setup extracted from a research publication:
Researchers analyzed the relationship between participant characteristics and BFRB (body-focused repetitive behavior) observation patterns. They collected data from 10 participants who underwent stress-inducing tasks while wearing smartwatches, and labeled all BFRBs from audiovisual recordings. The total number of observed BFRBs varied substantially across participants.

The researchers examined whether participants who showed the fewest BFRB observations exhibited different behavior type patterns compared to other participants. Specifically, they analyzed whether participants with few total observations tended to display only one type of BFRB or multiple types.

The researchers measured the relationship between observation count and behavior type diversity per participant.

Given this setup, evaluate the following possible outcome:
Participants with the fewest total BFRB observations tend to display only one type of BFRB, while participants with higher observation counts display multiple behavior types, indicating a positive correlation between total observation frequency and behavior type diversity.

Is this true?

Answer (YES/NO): YES